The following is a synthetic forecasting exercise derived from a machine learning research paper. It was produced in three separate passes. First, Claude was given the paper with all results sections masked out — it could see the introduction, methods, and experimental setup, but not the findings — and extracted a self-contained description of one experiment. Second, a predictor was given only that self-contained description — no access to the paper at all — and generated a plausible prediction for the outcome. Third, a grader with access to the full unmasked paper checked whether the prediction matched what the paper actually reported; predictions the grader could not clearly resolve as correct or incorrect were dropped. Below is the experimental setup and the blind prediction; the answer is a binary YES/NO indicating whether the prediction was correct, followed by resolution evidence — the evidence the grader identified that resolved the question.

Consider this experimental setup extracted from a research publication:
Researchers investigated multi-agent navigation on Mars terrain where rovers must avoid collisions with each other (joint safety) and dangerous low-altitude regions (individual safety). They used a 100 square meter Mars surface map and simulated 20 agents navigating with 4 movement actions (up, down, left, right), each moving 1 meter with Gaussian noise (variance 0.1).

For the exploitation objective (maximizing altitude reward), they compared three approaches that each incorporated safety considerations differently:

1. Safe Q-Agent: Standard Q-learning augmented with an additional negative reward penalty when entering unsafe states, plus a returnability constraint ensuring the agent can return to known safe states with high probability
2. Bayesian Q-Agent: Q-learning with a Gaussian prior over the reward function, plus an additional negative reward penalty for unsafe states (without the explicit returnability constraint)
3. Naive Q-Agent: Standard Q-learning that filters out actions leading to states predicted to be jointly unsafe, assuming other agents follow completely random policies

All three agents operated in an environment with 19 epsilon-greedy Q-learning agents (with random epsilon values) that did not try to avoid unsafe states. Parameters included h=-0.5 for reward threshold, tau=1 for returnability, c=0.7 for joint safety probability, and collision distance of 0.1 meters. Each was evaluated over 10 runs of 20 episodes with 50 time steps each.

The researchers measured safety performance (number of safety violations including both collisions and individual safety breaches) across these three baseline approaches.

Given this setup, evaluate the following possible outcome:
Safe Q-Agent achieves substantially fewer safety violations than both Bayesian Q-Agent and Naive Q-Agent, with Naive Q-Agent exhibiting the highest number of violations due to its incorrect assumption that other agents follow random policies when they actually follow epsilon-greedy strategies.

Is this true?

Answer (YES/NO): NO